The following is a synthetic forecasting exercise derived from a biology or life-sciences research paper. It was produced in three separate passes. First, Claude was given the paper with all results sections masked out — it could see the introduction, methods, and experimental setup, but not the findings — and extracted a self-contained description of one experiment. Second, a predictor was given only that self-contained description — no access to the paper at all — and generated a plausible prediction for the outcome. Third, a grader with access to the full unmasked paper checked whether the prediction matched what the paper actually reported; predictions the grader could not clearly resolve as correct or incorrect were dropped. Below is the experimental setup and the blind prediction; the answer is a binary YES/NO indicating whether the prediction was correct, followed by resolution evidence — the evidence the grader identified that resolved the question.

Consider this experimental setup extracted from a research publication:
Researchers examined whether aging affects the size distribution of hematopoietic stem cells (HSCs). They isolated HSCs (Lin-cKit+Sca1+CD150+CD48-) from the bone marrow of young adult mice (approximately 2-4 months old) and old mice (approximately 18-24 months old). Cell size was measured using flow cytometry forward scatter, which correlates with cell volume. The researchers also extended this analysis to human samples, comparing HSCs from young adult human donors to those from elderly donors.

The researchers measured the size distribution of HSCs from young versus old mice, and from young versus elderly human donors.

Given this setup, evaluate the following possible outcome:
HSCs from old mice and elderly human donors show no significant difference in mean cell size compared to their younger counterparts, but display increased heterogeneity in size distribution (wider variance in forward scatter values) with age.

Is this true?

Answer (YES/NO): NO